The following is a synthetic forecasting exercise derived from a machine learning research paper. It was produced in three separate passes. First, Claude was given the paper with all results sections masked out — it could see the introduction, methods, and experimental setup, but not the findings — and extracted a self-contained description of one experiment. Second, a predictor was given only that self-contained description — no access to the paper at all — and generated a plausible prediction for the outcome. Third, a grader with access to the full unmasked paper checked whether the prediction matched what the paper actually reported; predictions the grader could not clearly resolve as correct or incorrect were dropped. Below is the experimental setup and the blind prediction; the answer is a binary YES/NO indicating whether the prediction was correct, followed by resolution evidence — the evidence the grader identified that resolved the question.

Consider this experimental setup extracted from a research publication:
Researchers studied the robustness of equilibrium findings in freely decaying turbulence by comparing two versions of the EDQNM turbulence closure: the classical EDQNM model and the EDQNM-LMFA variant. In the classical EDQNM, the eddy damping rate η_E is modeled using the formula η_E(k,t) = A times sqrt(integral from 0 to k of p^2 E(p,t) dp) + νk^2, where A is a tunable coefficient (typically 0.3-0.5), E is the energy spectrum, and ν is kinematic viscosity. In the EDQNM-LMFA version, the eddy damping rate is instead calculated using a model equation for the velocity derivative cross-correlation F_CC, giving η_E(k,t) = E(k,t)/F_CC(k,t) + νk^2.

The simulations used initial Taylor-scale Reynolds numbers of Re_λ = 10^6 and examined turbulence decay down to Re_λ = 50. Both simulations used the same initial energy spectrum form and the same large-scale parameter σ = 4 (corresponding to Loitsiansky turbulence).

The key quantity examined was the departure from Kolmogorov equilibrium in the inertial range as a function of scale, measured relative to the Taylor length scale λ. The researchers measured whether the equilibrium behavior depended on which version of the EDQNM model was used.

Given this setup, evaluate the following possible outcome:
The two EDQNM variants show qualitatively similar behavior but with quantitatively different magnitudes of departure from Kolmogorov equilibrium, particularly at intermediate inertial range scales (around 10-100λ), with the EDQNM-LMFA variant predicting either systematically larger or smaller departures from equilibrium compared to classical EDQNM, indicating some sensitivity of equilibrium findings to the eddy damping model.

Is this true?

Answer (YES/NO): NO